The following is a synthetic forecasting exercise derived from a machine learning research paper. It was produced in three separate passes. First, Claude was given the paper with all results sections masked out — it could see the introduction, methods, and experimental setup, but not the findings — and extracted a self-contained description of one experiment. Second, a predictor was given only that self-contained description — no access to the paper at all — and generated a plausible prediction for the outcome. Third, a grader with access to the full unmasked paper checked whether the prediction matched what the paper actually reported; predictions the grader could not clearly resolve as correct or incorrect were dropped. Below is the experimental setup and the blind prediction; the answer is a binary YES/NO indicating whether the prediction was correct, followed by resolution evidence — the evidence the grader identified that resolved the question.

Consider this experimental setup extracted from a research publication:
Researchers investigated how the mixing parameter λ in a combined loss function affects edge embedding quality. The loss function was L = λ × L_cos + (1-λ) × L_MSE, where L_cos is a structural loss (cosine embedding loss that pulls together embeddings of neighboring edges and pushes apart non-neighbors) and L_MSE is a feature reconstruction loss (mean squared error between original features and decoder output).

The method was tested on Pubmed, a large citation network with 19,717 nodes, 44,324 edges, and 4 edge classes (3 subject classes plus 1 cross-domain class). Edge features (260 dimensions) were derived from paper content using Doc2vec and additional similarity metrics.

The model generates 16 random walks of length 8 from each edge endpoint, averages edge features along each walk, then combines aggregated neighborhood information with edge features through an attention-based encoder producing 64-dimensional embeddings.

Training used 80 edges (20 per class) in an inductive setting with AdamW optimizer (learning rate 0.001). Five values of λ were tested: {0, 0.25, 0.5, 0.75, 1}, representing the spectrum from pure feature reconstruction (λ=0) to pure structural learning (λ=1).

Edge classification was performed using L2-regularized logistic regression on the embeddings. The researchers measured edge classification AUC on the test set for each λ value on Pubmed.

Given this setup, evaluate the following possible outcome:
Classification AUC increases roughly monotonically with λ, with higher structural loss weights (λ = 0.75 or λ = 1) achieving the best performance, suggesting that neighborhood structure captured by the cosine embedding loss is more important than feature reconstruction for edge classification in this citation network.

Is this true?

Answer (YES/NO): NO